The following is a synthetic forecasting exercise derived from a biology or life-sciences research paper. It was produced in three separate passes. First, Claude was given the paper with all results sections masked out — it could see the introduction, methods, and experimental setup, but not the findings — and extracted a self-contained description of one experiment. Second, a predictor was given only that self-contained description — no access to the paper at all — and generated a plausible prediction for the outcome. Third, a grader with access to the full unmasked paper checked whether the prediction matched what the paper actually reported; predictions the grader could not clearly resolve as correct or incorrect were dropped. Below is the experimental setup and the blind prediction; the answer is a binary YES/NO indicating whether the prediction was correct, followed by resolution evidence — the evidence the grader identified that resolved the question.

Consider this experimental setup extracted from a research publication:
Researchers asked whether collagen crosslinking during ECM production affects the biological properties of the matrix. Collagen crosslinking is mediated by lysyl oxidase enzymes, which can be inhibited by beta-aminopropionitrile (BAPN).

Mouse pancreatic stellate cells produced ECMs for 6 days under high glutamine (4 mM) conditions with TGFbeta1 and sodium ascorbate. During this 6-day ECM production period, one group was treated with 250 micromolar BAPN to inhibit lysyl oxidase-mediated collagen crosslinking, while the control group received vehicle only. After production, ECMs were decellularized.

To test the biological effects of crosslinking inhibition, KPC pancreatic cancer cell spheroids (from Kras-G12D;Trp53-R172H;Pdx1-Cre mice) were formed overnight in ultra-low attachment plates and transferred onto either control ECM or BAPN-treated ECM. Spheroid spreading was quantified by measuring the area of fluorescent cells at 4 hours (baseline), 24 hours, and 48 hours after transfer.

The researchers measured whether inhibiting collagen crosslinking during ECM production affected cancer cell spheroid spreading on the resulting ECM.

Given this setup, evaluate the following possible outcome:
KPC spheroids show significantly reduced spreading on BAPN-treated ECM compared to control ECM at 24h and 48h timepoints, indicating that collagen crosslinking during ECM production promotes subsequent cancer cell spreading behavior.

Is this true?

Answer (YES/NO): NO